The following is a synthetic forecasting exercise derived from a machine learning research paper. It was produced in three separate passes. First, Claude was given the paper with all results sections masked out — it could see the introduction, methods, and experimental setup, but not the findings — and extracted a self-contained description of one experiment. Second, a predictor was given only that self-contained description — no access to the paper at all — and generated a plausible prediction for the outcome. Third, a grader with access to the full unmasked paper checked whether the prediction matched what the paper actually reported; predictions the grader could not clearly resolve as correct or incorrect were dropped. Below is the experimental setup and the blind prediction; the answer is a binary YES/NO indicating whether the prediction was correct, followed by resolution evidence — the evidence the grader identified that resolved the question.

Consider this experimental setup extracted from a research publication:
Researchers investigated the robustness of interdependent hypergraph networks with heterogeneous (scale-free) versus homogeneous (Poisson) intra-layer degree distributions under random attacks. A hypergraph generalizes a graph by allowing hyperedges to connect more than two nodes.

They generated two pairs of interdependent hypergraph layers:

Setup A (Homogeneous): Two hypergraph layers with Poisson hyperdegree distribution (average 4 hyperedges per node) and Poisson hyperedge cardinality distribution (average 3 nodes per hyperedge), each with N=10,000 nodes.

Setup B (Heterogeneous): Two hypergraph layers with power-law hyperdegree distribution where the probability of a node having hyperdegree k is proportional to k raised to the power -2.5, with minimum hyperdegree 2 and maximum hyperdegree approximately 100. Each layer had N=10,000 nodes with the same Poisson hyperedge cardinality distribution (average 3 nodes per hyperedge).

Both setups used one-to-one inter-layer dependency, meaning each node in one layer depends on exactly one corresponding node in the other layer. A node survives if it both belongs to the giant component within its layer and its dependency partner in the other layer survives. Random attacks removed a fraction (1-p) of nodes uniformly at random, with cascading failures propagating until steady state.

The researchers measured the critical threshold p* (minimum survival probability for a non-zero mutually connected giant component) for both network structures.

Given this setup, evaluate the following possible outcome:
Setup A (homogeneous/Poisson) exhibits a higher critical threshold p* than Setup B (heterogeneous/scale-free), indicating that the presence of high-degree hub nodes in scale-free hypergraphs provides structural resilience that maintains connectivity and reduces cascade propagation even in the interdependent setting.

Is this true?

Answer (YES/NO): NO